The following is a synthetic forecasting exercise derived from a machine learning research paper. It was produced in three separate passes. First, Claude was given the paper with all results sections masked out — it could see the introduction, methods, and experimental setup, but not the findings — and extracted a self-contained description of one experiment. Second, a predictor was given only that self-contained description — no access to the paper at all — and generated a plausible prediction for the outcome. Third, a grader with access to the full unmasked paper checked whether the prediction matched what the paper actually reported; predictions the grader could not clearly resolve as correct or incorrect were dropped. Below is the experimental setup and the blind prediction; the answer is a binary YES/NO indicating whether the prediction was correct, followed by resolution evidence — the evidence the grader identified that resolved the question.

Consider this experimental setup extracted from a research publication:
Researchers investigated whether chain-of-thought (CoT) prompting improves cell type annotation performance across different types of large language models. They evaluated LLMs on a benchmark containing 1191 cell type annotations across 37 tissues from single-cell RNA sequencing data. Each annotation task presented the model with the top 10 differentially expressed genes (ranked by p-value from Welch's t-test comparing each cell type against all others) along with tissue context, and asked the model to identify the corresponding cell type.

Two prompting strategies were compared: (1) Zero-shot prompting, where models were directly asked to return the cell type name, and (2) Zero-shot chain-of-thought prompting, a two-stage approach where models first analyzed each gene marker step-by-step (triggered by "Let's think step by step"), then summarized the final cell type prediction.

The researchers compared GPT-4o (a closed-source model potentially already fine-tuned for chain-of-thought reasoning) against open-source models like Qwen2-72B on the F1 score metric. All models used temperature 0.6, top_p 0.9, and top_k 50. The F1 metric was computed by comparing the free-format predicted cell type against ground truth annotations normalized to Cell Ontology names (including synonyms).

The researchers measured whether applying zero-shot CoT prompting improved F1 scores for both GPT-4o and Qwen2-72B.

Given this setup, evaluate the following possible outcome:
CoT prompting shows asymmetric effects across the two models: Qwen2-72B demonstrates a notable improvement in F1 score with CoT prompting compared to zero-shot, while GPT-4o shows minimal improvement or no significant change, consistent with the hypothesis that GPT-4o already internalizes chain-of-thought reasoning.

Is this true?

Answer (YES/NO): NO